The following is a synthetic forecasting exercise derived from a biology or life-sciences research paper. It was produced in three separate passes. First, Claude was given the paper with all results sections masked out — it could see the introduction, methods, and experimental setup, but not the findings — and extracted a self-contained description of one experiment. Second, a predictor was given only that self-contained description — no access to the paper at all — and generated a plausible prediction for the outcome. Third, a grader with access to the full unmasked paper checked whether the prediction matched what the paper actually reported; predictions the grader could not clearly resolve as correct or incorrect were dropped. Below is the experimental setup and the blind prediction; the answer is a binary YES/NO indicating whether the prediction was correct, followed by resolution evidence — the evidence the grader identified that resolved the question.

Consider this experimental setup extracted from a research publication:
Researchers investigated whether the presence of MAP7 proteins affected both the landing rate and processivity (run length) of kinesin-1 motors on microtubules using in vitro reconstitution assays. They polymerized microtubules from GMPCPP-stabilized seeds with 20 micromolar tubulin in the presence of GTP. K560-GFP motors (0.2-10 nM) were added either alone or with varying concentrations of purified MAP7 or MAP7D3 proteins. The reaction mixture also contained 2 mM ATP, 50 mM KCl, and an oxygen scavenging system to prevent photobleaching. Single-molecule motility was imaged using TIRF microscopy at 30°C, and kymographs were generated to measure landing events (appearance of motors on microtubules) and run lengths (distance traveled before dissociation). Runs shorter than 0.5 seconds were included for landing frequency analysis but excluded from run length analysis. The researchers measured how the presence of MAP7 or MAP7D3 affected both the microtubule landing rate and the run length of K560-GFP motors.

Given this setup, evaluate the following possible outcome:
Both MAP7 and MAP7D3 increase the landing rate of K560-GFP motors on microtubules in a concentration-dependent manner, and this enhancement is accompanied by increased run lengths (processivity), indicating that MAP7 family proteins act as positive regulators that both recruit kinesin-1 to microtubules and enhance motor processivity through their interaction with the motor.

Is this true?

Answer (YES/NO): YES